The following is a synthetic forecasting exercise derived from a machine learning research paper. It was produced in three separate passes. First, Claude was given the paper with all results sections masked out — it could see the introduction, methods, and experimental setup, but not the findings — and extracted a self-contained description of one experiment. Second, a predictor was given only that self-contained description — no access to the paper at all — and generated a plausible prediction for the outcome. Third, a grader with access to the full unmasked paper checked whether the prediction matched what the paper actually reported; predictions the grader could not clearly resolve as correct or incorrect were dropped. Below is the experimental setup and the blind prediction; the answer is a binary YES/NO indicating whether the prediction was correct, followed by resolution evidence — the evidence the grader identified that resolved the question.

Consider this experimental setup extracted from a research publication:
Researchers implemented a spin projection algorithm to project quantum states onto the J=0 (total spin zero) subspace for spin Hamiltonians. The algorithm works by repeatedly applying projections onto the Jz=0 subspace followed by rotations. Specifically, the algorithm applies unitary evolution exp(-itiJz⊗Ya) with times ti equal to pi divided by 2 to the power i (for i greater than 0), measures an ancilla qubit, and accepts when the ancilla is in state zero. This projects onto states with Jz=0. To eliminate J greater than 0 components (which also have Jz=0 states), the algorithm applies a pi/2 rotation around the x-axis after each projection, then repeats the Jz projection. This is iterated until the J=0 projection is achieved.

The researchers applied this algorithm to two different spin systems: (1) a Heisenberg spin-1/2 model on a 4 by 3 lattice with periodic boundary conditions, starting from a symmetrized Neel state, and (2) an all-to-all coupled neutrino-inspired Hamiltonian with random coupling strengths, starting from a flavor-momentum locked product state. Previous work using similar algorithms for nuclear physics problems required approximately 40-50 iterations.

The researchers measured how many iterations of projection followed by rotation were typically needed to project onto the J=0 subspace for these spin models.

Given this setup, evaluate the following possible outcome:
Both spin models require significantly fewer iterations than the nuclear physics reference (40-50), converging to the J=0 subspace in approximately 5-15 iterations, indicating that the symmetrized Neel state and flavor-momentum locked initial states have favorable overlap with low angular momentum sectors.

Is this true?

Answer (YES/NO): YES